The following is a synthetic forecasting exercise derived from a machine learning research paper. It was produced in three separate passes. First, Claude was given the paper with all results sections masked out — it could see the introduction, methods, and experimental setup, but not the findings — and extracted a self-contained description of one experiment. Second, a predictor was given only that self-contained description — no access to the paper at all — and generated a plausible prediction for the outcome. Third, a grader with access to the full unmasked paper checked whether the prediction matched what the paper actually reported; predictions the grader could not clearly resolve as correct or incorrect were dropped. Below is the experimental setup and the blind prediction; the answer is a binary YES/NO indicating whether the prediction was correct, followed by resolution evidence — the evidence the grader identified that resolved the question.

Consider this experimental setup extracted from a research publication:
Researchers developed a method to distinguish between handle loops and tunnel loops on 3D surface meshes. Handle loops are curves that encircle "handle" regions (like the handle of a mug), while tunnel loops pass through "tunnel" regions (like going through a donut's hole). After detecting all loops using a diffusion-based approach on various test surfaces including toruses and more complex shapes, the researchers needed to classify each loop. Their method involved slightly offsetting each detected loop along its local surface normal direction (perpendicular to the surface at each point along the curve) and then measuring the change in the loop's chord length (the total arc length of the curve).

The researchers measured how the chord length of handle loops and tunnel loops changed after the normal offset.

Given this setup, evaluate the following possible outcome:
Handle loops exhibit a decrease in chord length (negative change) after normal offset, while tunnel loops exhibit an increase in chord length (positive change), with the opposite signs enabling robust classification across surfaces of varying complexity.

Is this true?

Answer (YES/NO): NO